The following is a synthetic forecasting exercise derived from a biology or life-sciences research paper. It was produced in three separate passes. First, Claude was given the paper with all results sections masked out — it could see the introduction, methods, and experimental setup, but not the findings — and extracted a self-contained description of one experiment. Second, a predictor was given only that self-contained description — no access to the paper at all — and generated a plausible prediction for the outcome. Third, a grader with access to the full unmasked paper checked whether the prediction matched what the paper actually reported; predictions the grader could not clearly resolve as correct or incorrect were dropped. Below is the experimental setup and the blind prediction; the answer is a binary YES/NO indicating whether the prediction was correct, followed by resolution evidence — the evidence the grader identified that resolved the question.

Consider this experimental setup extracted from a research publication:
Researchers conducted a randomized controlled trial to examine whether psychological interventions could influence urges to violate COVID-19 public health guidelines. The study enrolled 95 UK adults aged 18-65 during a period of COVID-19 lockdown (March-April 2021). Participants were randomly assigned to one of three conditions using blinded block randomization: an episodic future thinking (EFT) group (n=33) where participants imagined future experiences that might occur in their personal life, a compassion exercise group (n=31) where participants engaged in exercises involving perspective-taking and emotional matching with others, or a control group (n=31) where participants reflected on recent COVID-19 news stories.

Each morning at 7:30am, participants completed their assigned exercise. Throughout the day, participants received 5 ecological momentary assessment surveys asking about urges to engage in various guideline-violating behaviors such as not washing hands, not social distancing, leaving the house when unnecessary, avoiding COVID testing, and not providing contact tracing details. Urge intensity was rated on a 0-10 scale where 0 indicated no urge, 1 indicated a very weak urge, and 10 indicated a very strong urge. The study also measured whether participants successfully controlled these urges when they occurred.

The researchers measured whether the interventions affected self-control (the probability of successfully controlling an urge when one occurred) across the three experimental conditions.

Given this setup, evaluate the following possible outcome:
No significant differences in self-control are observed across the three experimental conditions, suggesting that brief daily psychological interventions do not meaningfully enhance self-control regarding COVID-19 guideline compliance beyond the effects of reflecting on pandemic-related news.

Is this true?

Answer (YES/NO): YES